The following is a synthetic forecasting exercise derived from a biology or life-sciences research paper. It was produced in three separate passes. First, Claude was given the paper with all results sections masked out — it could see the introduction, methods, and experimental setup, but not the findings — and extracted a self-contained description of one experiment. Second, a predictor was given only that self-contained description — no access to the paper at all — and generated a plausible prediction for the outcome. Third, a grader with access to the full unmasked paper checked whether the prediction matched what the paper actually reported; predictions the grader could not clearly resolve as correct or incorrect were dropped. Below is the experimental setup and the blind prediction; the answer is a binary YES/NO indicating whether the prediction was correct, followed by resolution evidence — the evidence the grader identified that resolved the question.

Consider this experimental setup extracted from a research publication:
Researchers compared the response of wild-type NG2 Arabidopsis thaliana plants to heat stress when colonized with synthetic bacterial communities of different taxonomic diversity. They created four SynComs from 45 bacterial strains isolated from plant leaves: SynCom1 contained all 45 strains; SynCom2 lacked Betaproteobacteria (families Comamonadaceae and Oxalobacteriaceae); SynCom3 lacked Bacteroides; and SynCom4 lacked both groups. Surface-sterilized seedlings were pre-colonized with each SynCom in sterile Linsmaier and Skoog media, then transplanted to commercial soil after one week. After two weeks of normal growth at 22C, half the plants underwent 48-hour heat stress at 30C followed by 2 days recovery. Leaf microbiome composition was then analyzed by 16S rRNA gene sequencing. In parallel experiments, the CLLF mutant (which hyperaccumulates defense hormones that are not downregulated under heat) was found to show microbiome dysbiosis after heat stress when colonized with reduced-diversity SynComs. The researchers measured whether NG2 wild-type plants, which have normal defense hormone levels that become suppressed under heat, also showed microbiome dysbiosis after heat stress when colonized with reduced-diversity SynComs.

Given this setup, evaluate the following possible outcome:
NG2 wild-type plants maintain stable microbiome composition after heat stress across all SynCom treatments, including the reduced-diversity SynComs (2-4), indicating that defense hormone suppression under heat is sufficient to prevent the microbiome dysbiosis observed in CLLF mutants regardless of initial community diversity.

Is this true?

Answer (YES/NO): YES